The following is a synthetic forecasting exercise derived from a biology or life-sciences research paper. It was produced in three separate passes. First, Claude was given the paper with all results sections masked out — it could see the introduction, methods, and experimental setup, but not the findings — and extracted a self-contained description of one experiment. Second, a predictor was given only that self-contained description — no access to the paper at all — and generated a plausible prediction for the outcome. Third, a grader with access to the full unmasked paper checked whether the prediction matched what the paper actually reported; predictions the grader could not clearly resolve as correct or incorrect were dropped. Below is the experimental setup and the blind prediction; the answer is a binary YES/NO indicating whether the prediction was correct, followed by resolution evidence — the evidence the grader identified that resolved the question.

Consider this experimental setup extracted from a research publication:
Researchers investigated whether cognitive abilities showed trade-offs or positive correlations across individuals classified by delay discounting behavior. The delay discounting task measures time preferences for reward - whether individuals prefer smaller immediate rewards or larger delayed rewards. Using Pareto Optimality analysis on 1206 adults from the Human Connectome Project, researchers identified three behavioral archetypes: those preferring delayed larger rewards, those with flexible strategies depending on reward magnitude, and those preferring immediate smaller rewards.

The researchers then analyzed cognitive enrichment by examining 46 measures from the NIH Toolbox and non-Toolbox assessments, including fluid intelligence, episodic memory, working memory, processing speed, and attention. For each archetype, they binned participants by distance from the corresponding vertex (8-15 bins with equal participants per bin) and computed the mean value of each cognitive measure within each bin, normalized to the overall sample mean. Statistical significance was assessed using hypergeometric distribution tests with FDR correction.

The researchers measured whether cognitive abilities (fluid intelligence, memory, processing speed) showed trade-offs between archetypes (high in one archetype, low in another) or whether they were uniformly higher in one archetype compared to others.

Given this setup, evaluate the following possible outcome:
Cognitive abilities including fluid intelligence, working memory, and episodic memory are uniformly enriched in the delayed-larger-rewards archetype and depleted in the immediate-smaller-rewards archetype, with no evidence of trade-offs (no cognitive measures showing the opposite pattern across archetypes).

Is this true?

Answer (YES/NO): NO